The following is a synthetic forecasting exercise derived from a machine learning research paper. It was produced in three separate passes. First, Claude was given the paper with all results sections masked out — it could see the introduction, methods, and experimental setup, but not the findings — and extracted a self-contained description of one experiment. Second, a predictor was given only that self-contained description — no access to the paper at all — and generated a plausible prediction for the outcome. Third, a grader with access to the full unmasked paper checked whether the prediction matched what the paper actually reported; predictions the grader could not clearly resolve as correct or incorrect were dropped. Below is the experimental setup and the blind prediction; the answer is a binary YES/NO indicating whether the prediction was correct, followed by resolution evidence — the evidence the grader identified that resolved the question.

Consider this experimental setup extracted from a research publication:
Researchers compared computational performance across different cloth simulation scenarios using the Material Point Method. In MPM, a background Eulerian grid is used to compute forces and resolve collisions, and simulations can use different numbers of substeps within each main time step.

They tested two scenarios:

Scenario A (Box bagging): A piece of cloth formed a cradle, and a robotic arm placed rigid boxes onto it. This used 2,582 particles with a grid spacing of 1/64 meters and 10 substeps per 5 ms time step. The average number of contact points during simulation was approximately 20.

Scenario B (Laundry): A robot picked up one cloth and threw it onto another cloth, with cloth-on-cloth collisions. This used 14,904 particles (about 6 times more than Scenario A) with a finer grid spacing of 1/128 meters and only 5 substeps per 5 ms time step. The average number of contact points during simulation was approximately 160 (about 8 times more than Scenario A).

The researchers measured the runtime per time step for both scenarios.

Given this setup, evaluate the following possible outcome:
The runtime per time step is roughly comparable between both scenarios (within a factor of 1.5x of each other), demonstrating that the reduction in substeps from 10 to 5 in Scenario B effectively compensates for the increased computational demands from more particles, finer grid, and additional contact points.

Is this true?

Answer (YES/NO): NO